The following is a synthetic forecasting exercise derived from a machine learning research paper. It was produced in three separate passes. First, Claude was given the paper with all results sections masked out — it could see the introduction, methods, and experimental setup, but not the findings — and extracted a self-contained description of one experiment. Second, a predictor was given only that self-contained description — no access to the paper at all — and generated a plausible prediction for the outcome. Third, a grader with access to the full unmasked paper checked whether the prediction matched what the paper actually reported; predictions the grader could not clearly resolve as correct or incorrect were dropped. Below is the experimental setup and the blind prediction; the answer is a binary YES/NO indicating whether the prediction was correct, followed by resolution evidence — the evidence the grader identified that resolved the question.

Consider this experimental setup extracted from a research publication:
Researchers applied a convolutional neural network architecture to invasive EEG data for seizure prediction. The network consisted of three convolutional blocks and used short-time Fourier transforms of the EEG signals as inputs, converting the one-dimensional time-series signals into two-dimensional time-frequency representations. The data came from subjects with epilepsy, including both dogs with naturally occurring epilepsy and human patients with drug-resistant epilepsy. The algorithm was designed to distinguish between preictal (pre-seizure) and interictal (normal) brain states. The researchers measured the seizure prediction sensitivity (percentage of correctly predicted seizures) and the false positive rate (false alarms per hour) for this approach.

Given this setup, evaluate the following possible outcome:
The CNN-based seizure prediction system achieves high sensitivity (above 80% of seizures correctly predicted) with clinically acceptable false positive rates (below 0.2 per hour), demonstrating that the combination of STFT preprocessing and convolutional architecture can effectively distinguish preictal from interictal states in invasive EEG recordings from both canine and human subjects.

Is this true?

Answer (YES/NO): NO